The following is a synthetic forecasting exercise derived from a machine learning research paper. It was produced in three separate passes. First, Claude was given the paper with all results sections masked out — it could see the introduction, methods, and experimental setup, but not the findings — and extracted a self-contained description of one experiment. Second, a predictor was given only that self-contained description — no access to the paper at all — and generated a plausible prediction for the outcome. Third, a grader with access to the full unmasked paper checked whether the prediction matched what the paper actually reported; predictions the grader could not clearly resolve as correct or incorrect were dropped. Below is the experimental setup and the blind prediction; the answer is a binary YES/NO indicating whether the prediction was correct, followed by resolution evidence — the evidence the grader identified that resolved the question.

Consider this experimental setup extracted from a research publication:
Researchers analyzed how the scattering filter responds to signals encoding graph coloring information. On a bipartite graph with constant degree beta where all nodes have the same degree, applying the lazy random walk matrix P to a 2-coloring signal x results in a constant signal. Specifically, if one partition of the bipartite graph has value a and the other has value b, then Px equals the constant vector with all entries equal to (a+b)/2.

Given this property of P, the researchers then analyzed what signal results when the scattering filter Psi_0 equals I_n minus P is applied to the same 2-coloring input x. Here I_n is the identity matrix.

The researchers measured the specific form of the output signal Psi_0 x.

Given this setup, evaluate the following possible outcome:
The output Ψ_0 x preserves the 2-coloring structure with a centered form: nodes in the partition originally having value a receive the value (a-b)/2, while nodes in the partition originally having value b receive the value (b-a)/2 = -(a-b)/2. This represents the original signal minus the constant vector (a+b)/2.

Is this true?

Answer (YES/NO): YES